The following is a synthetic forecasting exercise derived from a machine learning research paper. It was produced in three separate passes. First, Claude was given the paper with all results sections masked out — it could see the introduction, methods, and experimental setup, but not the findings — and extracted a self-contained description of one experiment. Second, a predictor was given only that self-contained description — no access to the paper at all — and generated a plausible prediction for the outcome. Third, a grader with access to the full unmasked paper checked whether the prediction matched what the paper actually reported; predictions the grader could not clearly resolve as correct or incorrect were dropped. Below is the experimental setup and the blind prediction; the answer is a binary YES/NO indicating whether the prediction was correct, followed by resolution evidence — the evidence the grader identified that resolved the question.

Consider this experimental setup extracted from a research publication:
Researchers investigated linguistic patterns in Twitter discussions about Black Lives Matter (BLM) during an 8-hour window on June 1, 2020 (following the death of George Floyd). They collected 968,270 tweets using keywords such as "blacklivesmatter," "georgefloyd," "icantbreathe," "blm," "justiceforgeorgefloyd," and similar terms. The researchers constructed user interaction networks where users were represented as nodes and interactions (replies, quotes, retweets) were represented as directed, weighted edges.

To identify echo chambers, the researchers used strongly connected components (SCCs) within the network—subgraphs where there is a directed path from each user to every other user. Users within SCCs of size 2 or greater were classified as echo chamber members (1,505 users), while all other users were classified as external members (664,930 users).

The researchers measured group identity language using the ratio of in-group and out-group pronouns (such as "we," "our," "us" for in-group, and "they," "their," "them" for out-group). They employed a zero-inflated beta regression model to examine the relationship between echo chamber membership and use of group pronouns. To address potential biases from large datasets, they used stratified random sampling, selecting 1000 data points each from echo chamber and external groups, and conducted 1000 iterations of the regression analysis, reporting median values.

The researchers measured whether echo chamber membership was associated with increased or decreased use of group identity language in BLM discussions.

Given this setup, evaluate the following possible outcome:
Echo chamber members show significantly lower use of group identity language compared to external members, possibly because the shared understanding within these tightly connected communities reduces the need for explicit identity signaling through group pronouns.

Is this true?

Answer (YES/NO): NO